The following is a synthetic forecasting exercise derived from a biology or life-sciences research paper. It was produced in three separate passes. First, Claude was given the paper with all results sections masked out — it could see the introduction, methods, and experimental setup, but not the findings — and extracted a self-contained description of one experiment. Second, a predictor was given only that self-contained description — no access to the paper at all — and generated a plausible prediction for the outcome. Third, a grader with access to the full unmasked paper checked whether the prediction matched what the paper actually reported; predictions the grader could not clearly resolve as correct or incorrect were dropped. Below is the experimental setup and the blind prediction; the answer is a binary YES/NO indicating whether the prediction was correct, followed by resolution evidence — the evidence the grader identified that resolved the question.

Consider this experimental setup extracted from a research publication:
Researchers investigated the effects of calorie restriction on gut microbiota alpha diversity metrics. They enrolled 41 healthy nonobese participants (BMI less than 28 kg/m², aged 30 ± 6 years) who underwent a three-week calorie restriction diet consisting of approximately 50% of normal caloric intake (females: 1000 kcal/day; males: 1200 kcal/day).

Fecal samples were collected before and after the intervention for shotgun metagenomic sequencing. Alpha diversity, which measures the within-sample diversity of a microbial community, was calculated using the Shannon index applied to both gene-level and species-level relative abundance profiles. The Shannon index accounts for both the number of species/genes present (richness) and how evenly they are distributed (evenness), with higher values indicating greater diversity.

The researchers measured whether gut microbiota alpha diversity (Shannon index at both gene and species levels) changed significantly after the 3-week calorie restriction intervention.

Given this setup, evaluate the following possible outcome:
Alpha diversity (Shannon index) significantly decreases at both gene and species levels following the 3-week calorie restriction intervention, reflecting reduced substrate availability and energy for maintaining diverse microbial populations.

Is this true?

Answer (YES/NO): NO